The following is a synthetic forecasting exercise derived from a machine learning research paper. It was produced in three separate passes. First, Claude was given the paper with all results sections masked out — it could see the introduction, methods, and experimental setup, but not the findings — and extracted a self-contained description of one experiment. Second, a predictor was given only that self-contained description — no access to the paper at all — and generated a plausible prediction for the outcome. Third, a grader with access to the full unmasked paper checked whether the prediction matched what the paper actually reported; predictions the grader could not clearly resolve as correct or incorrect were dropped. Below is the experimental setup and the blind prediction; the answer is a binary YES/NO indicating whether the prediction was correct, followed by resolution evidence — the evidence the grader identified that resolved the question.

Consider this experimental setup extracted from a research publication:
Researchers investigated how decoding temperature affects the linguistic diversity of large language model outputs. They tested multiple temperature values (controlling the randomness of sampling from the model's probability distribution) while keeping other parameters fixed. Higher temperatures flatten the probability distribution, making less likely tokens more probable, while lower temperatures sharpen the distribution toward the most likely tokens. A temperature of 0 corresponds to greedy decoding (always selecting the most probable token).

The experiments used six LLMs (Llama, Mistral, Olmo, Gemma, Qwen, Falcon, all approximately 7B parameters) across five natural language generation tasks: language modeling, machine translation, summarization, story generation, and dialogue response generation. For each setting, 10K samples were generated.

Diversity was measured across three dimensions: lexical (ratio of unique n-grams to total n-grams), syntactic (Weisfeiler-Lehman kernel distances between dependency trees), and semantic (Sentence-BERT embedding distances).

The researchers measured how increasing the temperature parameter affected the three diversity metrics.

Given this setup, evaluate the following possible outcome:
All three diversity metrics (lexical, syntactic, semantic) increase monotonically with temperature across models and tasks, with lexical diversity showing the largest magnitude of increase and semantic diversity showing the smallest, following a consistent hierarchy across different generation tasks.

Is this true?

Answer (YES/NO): NO